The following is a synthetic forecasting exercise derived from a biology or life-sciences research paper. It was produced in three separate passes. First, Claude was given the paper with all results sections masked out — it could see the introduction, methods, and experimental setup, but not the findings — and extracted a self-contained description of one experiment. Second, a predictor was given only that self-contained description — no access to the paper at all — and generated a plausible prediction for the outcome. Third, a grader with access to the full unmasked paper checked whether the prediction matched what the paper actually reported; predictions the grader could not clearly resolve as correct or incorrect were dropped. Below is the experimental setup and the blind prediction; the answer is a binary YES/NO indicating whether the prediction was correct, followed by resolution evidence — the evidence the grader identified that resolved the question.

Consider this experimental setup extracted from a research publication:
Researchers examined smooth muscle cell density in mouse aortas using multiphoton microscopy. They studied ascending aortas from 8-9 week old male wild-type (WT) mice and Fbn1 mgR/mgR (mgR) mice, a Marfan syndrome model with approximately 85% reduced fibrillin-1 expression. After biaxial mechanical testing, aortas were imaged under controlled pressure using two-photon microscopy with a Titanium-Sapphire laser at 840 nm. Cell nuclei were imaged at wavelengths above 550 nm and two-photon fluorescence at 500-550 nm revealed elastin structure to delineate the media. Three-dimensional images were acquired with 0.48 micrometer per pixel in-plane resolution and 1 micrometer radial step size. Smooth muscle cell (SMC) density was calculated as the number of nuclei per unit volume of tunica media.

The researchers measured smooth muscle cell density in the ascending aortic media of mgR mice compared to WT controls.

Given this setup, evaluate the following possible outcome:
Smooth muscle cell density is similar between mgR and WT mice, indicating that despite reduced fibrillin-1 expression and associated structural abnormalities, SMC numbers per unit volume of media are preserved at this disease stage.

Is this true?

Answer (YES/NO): NO